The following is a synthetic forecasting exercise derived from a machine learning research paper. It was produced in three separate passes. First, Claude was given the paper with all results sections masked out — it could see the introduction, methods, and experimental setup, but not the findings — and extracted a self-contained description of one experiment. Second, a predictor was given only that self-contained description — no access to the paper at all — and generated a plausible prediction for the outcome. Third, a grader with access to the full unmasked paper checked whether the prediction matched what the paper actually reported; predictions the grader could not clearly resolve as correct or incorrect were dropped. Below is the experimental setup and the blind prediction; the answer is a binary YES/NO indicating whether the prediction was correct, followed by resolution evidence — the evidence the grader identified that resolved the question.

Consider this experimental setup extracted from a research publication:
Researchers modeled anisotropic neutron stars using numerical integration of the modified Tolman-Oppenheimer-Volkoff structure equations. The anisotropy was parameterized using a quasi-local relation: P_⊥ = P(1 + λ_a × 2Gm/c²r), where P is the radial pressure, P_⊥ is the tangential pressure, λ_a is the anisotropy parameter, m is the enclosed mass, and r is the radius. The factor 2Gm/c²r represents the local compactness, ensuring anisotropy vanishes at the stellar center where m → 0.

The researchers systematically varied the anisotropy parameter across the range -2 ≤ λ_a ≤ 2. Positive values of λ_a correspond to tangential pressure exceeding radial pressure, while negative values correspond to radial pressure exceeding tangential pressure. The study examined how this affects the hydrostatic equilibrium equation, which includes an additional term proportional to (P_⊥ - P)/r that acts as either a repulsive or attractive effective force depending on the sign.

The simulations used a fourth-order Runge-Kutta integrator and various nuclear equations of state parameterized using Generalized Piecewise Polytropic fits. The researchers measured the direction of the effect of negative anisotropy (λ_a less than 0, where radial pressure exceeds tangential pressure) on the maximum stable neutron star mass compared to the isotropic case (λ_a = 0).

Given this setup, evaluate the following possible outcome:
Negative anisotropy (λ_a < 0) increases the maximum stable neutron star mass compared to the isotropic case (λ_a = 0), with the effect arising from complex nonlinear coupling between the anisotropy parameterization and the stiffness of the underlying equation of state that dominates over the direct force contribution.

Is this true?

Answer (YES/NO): NO